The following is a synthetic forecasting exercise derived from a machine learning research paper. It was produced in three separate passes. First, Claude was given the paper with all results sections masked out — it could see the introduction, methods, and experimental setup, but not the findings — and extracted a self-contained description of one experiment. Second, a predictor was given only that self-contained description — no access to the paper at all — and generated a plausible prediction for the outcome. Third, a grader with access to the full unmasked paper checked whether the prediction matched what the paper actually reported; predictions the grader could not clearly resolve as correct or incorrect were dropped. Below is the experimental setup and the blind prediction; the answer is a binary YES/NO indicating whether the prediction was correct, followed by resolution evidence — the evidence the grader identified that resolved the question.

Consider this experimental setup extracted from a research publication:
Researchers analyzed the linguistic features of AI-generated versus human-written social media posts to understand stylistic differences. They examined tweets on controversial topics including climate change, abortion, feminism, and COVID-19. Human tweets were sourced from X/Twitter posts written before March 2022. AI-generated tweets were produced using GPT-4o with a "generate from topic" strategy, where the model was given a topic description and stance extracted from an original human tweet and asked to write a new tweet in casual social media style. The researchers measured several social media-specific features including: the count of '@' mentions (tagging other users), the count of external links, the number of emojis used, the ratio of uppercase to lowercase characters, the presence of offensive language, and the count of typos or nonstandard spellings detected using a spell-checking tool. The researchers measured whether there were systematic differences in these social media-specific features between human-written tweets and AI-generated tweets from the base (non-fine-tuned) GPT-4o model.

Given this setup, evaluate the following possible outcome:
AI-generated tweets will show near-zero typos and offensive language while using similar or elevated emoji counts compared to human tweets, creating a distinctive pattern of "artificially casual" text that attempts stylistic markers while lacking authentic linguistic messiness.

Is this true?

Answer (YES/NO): NO